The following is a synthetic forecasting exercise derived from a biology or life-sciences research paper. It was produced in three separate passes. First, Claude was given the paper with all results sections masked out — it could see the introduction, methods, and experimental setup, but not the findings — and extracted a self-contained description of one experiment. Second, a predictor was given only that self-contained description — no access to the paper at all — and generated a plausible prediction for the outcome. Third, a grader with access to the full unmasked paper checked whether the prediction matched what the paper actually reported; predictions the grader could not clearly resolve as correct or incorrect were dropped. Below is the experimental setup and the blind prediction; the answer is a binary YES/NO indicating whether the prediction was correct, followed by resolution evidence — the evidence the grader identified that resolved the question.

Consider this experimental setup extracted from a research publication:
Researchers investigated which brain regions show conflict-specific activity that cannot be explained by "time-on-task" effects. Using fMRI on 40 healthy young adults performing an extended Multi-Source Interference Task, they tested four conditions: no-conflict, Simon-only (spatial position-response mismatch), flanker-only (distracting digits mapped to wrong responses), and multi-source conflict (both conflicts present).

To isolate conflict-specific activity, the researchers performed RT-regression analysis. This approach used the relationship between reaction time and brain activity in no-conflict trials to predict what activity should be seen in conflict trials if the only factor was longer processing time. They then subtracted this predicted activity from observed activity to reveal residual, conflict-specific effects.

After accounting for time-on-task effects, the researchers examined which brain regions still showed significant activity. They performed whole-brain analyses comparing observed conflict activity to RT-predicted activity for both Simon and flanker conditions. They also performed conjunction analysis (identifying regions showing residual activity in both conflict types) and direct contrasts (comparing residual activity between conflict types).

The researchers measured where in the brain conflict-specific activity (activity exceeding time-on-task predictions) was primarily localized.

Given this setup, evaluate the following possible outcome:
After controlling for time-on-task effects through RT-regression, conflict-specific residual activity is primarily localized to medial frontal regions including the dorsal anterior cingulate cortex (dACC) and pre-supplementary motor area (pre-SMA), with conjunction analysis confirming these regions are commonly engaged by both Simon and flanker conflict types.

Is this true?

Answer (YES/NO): NO